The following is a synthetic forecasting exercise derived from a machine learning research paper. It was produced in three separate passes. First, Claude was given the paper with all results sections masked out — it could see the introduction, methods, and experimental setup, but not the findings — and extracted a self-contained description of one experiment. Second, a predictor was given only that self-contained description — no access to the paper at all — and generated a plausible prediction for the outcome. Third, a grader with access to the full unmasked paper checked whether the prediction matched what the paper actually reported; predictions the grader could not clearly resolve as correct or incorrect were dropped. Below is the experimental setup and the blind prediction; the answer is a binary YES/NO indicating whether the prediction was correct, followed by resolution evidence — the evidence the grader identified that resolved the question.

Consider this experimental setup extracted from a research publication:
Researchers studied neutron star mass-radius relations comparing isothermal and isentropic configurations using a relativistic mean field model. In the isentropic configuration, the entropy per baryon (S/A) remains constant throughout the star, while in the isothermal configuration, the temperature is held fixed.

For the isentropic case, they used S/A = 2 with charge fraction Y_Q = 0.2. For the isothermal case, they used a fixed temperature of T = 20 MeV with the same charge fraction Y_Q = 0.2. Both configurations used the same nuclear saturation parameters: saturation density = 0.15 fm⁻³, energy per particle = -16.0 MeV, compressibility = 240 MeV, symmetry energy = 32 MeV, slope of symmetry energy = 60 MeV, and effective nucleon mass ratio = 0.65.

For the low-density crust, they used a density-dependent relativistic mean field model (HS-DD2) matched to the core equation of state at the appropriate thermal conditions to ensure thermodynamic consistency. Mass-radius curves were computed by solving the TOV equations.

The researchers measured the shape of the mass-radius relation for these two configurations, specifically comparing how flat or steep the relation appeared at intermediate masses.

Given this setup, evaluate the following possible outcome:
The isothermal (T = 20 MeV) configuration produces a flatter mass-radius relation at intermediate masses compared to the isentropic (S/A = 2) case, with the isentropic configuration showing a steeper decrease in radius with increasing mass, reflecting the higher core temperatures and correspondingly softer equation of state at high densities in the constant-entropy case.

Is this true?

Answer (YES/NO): YES